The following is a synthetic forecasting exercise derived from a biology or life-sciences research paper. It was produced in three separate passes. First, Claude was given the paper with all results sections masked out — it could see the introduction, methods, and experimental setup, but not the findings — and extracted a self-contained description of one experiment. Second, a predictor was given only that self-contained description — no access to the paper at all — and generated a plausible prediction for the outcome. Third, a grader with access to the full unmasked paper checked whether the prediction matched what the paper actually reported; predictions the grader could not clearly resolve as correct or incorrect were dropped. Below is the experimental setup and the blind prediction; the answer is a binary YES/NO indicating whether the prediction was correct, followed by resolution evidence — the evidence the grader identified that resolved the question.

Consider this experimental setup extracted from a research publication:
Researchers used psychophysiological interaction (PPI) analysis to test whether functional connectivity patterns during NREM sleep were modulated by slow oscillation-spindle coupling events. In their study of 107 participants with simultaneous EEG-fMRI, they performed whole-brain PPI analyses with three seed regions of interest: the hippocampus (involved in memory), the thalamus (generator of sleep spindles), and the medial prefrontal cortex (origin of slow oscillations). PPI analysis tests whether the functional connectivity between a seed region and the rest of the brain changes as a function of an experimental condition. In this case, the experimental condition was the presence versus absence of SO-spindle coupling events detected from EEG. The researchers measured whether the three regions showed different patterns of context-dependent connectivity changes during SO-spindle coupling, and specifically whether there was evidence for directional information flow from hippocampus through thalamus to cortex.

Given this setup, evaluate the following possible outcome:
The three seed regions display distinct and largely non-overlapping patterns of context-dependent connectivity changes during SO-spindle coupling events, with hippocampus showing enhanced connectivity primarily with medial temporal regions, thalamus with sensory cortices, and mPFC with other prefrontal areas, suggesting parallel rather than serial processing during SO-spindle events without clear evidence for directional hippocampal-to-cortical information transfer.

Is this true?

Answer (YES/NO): NO